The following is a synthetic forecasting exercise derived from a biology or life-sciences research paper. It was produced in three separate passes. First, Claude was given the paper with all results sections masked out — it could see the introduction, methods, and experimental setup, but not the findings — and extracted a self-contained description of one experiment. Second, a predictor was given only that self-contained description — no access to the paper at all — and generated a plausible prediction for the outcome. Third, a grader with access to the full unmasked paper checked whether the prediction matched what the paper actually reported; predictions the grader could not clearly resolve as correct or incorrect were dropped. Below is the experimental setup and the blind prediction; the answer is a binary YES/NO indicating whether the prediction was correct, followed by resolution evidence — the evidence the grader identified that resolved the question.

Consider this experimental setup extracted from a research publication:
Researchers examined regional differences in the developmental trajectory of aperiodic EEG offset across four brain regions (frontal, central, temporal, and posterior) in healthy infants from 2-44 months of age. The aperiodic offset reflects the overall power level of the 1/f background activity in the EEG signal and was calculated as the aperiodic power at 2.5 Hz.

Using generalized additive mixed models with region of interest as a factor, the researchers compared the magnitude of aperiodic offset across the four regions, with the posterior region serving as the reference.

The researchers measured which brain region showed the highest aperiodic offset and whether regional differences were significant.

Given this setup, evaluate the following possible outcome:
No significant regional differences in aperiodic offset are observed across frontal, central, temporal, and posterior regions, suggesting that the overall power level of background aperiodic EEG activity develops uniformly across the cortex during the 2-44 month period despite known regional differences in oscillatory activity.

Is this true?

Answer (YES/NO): NO